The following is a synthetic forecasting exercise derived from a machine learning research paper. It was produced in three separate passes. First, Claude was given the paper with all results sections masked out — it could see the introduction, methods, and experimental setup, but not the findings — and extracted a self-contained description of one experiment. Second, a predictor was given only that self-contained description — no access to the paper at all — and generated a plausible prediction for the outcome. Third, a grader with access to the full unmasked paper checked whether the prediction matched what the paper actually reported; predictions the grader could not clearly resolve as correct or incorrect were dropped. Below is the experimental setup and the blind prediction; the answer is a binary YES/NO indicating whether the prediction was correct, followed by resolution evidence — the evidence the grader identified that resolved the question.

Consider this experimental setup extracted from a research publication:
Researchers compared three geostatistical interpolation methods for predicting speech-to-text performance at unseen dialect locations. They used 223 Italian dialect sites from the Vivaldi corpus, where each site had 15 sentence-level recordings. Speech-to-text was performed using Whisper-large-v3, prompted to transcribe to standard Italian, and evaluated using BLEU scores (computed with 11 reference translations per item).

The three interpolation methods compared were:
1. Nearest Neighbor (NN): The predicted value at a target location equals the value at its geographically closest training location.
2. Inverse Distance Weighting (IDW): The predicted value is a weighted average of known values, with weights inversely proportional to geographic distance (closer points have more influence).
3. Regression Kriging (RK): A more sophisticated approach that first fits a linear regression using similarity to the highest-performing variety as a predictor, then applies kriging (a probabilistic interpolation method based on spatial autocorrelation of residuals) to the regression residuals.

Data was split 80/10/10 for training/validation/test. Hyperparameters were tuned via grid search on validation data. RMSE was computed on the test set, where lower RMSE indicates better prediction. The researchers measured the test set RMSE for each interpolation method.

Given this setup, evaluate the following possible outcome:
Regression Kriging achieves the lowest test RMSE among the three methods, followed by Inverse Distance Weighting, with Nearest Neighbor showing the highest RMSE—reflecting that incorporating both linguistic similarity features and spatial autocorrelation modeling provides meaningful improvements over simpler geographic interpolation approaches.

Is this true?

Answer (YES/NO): YES